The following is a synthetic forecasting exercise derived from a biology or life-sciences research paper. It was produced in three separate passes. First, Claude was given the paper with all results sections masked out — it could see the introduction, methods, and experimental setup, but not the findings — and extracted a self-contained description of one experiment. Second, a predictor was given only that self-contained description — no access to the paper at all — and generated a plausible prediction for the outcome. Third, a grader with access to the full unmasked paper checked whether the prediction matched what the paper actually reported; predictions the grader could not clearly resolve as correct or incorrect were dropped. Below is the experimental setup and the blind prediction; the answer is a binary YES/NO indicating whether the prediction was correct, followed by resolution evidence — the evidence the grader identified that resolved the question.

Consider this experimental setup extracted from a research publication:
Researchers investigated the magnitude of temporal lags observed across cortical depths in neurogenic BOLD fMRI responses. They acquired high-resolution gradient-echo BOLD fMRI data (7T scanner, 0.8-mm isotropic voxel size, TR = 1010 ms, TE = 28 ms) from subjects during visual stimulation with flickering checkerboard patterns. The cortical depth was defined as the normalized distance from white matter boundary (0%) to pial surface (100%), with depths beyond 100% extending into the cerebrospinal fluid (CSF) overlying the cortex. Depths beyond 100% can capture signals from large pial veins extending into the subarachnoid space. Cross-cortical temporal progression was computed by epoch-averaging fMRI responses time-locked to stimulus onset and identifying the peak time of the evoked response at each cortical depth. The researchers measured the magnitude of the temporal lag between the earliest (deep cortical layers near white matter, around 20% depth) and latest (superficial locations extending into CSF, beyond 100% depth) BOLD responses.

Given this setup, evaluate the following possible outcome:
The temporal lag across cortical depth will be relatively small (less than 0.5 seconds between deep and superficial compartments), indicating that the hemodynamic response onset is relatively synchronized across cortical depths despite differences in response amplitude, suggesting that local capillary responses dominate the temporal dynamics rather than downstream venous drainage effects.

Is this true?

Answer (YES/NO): NO